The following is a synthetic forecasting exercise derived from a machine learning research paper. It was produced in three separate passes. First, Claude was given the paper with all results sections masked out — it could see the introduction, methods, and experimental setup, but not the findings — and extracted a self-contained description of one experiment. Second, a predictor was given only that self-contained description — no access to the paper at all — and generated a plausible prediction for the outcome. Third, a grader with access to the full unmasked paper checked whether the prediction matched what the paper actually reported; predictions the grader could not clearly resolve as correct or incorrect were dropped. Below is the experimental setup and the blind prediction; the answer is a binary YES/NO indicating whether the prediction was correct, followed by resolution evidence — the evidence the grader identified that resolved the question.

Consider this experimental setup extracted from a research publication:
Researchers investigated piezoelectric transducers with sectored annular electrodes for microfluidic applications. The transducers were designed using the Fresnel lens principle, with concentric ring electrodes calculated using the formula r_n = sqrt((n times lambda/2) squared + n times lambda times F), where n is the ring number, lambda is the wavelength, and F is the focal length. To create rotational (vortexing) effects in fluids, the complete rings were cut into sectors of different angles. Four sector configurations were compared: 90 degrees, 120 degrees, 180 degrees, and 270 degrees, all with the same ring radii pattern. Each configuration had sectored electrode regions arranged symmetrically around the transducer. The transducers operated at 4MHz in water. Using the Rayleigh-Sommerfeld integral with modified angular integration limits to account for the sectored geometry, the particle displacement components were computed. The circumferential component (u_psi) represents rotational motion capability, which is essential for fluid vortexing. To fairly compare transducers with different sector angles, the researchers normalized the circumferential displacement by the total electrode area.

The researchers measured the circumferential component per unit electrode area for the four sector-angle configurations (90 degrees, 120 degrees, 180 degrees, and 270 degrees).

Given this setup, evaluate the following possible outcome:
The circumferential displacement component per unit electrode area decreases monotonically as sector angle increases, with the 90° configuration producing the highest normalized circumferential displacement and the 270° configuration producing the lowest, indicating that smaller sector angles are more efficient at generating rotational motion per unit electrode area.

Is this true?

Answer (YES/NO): YES